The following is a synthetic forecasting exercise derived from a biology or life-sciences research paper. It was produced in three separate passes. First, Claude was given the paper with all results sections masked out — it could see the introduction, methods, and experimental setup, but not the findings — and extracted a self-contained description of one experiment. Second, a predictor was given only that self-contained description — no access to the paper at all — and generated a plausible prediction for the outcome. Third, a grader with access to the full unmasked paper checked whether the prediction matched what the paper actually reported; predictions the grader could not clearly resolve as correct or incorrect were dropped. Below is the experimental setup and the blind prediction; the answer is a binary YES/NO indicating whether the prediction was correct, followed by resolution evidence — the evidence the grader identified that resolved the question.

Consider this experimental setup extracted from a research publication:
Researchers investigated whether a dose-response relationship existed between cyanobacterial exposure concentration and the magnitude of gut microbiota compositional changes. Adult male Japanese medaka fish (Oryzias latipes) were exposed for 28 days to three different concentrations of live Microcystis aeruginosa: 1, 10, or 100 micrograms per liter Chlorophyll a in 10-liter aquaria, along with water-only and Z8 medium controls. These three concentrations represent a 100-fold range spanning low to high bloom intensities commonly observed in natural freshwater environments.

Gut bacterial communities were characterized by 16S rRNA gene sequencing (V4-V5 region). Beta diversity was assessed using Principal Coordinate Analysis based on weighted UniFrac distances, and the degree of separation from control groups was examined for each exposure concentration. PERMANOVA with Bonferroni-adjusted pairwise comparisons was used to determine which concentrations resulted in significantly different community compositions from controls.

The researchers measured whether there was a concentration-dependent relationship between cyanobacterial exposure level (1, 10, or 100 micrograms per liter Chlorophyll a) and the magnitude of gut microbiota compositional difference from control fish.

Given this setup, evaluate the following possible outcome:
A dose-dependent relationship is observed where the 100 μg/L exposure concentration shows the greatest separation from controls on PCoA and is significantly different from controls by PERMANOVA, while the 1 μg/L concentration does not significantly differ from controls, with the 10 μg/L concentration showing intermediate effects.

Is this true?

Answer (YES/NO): NO